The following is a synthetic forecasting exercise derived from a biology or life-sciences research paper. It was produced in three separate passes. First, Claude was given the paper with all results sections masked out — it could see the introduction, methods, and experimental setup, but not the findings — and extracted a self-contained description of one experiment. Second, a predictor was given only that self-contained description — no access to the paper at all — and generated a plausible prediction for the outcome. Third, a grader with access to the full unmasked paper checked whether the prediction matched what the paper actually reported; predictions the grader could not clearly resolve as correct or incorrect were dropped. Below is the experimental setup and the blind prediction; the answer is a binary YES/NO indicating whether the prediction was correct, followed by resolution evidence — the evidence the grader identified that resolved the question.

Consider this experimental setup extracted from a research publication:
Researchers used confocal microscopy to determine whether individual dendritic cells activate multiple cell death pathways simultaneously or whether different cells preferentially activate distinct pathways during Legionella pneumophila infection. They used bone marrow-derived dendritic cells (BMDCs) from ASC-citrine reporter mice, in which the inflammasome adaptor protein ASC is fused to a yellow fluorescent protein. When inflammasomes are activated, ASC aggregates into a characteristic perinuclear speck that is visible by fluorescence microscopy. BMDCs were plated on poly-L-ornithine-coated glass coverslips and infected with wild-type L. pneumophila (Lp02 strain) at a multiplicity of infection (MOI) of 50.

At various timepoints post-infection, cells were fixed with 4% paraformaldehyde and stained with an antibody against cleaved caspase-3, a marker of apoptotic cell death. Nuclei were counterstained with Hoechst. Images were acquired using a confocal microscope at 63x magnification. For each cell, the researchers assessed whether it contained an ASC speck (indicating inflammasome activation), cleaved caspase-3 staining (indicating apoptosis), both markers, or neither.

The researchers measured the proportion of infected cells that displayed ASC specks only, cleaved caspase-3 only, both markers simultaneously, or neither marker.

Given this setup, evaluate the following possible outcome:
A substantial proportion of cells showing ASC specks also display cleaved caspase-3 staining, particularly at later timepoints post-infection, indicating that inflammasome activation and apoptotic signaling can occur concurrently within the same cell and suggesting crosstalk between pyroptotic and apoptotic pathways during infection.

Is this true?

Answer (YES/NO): NO